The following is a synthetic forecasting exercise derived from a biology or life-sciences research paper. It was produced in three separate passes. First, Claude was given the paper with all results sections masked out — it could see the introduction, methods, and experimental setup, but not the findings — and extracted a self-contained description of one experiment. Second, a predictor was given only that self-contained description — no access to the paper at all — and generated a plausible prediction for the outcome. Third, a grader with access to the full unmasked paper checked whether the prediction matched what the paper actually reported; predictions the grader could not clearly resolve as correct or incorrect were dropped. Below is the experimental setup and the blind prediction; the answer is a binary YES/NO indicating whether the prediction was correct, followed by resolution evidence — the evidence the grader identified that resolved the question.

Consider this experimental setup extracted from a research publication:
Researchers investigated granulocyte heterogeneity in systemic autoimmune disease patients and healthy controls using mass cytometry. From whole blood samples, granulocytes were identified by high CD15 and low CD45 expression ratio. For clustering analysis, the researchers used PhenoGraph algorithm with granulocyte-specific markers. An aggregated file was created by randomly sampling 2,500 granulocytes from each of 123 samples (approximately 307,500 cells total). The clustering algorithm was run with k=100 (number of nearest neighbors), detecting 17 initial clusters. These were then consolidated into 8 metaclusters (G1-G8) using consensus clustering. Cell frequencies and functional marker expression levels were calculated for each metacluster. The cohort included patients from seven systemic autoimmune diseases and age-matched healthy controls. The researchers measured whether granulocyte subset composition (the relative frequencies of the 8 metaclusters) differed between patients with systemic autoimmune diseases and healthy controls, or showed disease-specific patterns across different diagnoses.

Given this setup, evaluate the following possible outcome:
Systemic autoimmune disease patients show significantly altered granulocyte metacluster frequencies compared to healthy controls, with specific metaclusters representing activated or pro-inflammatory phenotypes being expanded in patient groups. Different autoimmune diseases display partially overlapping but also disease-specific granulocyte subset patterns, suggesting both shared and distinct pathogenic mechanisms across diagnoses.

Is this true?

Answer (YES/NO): NO